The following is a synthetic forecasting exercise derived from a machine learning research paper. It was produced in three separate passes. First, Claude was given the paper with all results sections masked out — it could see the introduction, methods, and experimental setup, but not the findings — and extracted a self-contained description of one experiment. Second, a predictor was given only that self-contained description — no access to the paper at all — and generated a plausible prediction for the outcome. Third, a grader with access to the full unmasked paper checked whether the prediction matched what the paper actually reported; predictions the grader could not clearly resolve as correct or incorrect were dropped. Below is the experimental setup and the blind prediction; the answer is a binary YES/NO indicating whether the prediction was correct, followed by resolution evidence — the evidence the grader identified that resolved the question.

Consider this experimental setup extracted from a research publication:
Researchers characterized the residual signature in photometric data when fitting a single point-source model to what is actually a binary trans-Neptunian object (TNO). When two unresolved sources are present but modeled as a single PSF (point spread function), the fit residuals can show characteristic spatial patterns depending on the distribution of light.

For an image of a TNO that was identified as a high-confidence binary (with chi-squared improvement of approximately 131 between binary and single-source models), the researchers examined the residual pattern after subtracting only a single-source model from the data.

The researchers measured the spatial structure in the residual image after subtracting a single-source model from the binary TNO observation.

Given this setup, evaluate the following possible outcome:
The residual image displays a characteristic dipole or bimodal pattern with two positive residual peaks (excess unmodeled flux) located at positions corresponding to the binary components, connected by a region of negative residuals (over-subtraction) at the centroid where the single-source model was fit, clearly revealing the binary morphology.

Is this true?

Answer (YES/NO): NO